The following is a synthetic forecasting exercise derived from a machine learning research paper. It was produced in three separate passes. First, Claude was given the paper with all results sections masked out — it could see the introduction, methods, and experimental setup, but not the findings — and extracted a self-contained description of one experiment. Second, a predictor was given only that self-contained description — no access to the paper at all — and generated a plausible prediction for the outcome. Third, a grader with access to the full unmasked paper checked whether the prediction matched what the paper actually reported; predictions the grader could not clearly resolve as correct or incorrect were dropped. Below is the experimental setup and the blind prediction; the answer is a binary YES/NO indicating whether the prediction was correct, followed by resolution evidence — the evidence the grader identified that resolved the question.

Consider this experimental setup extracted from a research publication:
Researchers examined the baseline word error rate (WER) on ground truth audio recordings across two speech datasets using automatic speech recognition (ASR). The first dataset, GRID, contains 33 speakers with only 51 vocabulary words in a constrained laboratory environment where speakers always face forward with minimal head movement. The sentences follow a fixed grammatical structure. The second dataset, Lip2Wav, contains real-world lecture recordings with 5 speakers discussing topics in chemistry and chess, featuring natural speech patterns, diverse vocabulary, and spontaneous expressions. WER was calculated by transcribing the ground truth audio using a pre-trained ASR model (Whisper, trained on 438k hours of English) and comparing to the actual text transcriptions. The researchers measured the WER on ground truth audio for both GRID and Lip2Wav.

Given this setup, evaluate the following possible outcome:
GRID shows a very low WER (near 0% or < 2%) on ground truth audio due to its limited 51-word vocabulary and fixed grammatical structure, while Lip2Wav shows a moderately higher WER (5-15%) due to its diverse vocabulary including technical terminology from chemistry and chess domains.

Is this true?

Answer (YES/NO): NO